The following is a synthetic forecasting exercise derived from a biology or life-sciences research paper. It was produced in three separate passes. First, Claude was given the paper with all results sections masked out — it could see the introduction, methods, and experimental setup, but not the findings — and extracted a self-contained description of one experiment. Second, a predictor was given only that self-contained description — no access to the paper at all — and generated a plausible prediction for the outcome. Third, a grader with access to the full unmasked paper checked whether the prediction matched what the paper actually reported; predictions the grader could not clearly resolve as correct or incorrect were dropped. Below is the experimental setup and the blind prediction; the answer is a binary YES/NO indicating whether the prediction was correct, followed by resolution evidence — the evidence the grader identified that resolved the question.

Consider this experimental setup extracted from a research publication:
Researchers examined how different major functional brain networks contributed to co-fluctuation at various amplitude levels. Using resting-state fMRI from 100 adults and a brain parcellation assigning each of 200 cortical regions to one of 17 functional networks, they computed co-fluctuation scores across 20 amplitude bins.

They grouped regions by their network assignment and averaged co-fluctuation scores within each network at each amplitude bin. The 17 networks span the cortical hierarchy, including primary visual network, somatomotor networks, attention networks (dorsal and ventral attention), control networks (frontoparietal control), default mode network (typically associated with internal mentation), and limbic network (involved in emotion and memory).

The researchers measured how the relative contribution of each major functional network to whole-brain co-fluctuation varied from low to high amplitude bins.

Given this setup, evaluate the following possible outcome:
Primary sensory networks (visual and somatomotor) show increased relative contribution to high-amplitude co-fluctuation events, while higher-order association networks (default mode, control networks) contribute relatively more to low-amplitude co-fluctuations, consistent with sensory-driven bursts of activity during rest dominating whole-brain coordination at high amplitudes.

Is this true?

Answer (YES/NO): NO